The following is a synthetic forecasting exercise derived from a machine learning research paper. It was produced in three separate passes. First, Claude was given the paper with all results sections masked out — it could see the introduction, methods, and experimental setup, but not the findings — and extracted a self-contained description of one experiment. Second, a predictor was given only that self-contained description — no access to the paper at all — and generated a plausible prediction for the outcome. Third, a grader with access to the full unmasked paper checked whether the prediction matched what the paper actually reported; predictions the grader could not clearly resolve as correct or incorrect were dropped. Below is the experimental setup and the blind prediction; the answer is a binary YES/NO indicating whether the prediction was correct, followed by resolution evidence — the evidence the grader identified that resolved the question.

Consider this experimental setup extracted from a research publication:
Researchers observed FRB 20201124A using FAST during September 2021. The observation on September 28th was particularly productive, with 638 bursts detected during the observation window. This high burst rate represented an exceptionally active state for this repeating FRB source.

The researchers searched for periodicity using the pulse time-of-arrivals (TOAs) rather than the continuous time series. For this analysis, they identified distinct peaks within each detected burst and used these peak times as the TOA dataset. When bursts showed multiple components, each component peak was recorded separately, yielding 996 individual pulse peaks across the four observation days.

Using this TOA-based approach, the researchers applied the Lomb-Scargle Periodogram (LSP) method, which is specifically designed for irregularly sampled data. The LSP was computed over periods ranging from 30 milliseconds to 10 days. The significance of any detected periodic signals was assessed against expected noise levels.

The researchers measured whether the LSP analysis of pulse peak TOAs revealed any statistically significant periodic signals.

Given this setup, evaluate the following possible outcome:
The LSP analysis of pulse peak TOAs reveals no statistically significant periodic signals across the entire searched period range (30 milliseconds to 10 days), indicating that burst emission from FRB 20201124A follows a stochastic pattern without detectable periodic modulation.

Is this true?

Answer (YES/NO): NO